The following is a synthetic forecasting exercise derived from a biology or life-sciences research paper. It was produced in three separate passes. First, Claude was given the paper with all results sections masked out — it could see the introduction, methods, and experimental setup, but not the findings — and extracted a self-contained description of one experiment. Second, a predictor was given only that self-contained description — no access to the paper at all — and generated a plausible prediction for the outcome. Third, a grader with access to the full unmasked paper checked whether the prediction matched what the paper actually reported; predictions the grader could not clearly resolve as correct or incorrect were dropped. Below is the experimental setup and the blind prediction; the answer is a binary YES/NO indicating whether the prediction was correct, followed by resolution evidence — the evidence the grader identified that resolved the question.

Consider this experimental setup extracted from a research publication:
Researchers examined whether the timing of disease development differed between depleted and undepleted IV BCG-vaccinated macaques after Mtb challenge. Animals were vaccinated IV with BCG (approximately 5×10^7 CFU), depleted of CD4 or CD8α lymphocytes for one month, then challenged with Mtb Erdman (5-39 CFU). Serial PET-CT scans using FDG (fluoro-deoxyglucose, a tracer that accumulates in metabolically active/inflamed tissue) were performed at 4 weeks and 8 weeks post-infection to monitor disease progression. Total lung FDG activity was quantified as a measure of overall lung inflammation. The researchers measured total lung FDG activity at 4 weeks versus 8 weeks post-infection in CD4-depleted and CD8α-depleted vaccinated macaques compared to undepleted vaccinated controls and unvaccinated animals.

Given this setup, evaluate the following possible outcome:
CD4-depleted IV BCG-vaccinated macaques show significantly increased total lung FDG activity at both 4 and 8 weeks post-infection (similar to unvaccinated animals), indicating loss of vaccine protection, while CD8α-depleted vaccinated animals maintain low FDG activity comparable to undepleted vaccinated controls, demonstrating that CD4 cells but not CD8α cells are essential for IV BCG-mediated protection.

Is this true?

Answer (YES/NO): NO